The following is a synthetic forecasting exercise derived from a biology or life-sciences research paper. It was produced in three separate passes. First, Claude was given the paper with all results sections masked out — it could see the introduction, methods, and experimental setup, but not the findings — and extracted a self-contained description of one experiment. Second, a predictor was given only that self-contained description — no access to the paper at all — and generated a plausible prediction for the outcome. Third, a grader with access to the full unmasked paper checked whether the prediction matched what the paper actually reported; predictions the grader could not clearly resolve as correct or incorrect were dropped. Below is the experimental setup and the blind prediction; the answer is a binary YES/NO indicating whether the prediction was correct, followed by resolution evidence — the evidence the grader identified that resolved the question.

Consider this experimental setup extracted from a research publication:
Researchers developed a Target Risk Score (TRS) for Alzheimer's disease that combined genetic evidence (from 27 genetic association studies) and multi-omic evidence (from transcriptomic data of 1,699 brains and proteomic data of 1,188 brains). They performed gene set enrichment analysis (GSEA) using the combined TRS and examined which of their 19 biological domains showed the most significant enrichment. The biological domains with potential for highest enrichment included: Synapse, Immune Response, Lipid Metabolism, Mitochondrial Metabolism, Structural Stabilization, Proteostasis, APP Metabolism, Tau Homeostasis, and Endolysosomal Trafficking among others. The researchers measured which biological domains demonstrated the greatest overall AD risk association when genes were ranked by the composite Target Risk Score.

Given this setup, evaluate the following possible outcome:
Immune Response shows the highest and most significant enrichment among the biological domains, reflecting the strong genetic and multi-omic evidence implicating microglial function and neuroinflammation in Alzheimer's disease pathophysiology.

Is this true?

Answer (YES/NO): NO